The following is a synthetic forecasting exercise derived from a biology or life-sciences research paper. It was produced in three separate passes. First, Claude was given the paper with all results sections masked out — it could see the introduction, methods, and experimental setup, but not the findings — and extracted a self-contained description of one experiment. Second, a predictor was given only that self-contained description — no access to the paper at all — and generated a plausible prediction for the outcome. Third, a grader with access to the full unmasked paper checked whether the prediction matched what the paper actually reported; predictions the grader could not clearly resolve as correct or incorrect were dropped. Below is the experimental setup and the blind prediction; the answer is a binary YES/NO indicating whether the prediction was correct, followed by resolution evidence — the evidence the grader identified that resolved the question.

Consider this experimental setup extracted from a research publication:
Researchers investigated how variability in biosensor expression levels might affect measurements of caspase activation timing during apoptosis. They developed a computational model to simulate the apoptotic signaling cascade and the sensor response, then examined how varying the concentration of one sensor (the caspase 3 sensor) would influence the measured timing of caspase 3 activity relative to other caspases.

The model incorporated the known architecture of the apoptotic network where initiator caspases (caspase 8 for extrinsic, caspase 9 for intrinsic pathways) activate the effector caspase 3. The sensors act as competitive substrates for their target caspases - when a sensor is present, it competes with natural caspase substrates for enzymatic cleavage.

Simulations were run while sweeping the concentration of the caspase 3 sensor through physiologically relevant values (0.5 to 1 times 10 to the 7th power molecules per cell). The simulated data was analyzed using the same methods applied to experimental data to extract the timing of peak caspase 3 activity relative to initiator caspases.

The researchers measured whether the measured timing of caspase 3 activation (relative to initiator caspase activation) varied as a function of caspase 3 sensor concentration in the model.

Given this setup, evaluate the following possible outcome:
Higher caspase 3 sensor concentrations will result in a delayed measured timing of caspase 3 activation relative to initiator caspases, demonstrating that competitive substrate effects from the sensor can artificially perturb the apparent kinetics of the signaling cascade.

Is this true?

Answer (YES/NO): YES